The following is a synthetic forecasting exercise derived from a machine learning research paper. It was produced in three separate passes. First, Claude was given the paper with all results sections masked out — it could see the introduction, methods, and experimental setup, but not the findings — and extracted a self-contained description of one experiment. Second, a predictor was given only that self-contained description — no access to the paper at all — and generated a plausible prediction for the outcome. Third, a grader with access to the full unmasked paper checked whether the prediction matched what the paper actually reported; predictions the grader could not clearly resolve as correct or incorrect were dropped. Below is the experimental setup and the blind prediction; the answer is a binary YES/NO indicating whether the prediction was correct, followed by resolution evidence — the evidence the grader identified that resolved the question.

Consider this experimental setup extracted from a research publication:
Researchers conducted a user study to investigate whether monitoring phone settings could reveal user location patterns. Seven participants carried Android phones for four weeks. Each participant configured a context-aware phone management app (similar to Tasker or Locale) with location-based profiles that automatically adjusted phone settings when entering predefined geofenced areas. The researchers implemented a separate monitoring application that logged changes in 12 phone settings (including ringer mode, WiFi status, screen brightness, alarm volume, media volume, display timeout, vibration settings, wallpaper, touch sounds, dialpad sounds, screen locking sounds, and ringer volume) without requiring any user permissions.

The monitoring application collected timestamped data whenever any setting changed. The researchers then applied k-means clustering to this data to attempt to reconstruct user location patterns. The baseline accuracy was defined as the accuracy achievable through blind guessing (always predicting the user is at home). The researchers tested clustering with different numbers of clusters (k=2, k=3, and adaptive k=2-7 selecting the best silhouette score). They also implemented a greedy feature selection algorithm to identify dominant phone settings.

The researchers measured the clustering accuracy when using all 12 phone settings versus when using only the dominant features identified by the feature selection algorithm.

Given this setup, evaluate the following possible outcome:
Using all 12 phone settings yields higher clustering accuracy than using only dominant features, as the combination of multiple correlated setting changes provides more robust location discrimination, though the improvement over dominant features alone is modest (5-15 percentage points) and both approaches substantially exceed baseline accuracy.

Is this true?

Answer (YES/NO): NO